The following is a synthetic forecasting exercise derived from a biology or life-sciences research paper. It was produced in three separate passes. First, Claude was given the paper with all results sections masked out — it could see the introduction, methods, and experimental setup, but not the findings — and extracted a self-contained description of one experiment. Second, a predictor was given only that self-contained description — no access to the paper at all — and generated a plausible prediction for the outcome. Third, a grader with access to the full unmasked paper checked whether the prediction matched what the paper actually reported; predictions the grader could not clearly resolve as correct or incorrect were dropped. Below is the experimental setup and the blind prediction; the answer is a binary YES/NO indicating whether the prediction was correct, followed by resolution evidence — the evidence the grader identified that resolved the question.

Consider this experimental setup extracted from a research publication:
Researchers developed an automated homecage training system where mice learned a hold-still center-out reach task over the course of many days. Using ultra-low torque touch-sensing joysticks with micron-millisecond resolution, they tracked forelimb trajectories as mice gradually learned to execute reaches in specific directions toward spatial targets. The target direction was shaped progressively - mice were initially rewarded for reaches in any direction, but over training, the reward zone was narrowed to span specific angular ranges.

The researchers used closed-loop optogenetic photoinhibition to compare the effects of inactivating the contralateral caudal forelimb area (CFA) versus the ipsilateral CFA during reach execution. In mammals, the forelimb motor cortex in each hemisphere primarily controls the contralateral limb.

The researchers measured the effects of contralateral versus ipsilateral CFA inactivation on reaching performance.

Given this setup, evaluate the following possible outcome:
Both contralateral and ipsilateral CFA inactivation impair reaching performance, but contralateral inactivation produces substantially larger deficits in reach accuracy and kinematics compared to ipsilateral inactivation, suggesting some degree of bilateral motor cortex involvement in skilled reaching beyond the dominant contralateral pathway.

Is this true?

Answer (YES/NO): NO